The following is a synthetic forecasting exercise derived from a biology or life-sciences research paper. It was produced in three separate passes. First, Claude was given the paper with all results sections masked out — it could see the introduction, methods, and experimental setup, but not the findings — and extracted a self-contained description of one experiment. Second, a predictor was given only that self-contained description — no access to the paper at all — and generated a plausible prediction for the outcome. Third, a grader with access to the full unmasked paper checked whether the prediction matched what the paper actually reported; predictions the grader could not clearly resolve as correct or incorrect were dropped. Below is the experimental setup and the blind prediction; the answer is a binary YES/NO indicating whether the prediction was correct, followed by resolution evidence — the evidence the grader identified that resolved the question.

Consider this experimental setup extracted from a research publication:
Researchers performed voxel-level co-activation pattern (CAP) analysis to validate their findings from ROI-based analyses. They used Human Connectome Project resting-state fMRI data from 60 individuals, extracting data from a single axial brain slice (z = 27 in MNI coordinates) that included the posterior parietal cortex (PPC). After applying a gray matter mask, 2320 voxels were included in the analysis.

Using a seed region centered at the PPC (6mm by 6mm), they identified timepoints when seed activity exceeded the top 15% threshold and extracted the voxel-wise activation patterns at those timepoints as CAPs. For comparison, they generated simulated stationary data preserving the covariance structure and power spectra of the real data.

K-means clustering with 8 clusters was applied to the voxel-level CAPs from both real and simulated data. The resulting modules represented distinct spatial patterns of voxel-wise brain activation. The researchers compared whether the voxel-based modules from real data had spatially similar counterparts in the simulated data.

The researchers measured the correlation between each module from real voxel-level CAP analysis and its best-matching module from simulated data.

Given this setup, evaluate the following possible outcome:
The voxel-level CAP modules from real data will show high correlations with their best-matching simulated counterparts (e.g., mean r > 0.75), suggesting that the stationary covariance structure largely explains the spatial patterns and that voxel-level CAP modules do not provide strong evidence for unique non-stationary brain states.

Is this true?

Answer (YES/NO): NO